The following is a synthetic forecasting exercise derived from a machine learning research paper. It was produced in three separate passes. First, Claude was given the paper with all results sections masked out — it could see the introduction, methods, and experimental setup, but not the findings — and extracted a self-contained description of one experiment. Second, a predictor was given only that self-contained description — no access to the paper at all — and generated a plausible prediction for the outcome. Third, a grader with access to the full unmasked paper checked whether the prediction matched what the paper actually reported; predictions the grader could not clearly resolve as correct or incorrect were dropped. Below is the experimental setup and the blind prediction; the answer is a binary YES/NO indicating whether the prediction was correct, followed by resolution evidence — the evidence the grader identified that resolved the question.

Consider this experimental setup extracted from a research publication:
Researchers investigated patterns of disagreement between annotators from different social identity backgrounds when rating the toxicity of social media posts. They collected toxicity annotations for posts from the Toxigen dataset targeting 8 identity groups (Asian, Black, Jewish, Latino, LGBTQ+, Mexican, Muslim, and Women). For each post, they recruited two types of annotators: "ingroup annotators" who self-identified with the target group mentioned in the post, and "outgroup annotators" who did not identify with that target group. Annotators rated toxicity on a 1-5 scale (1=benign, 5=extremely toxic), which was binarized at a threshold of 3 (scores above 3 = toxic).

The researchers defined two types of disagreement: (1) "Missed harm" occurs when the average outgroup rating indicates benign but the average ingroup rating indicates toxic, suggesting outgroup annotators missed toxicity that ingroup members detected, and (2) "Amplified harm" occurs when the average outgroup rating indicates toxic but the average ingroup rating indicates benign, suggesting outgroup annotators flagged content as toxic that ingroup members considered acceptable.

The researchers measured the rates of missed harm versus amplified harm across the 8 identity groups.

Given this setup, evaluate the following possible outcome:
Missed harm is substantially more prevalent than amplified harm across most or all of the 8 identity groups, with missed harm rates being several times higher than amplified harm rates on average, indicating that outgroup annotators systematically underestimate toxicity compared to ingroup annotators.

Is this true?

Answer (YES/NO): NO